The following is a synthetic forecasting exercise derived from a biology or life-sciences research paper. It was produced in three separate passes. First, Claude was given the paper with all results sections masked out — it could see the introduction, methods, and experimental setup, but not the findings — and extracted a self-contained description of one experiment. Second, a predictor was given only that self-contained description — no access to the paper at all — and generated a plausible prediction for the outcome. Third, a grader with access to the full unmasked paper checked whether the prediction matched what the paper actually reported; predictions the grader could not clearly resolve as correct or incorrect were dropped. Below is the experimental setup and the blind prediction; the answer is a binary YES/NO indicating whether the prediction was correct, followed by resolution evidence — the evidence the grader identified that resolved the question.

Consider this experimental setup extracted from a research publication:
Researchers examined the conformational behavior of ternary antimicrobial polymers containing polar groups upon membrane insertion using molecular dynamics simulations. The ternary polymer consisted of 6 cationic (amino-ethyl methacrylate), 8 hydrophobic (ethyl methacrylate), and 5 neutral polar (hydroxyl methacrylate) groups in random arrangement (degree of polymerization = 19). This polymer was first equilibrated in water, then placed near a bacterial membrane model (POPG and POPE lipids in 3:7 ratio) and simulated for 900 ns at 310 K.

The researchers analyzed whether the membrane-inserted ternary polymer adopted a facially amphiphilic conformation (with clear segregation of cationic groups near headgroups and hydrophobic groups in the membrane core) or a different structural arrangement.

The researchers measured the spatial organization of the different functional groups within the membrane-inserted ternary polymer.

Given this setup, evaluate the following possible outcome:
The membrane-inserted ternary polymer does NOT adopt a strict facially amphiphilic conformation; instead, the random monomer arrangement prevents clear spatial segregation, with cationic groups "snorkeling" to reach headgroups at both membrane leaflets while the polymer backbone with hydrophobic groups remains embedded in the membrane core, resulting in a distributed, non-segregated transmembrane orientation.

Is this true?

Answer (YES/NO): NO